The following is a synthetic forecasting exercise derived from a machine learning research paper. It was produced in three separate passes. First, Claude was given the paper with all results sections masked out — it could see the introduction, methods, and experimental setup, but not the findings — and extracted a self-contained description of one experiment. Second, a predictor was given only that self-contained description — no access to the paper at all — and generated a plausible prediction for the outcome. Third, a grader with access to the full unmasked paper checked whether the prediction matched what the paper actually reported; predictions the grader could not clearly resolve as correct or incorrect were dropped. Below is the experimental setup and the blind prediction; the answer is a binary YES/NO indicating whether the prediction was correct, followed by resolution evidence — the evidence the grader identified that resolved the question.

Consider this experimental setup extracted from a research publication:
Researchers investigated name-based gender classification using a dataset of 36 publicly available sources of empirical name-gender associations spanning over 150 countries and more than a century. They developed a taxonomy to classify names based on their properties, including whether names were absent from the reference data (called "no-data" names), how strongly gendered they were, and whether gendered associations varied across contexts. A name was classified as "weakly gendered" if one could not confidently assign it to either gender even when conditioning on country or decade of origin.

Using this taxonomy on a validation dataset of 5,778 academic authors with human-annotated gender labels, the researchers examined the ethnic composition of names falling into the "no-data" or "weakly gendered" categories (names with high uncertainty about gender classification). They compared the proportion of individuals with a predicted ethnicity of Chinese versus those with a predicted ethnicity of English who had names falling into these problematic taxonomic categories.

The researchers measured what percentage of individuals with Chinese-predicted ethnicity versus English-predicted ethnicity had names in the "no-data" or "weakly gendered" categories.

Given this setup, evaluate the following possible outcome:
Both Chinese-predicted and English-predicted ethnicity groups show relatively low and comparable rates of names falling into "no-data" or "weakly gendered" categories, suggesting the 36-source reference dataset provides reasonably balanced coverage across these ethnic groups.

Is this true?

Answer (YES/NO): NO